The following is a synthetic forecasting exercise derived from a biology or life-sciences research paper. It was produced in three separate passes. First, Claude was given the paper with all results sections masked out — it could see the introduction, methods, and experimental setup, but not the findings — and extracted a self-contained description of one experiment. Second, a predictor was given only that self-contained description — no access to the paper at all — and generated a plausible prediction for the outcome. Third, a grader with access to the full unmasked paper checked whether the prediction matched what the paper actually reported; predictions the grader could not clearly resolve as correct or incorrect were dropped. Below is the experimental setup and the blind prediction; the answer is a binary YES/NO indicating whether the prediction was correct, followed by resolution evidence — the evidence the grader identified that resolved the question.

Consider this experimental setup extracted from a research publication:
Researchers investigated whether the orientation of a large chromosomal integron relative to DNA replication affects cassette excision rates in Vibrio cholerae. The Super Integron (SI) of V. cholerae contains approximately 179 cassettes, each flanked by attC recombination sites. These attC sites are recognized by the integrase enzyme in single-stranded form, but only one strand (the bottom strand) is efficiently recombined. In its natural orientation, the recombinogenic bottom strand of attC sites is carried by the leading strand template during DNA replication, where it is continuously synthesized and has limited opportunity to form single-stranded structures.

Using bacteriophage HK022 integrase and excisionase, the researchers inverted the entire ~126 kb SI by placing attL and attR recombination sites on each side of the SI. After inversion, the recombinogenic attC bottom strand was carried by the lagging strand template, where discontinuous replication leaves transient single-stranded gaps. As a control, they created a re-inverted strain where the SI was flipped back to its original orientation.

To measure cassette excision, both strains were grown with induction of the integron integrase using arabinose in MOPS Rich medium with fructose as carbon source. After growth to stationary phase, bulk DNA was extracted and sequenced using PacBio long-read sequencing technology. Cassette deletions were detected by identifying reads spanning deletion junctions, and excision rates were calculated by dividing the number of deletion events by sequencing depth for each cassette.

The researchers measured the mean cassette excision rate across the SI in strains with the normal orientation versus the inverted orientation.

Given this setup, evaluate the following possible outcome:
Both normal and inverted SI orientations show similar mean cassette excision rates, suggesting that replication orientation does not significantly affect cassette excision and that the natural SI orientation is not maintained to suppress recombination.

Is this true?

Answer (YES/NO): NO